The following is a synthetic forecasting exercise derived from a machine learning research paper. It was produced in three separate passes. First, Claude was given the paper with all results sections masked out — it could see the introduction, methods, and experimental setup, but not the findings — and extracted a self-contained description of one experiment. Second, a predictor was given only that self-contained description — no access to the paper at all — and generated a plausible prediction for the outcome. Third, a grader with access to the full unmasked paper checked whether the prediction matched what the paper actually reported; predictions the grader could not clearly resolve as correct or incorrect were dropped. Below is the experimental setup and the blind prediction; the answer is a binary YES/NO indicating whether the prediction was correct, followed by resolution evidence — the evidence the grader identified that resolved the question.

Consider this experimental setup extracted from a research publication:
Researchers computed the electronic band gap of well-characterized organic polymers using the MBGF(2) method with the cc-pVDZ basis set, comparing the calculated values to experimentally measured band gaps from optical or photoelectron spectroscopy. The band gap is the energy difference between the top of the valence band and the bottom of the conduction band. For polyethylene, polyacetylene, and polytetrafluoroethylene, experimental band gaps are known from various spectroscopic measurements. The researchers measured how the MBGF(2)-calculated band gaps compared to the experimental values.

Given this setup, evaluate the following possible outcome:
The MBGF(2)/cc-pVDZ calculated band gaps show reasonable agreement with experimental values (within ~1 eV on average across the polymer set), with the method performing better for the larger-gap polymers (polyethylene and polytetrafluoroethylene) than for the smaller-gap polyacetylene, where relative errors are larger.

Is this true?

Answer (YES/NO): NO